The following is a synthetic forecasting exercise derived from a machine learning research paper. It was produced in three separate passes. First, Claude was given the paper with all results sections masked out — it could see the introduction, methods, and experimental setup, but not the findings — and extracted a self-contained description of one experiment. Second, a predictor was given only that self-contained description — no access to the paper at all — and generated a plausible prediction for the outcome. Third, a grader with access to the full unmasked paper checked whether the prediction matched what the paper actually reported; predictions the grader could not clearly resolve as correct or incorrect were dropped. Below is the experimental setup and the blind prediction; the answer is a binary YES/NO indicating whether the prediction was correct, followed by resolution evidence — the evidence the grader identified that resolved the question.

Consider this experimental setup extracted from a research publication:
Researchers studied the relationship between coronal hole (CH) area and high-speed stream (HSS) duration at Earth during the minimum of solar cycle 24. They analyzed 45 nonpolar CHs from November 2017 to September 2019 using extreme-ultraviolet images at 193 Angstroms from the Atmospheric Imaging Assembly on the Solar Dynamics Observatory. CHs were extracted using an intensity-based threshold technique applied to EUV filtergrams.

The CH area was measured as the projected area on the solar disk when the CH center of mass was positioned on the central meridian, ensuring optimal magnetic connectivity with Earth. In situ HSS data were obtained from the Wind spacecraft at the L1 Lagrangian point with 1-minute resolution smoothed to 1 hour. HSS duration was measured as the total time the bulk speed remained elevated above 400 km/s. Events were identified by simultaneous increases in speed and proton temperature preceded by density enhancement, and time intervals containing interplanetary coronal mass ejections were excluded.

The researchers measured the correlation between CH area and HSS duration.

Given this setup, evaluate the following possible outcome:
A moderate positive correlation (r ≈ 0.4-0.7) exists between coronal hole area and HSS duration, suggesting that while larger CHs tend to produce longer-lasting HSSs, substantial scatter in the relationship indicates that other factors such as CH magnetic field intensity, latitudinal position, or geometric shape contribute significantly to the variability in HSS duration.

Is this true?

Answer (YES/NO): YES